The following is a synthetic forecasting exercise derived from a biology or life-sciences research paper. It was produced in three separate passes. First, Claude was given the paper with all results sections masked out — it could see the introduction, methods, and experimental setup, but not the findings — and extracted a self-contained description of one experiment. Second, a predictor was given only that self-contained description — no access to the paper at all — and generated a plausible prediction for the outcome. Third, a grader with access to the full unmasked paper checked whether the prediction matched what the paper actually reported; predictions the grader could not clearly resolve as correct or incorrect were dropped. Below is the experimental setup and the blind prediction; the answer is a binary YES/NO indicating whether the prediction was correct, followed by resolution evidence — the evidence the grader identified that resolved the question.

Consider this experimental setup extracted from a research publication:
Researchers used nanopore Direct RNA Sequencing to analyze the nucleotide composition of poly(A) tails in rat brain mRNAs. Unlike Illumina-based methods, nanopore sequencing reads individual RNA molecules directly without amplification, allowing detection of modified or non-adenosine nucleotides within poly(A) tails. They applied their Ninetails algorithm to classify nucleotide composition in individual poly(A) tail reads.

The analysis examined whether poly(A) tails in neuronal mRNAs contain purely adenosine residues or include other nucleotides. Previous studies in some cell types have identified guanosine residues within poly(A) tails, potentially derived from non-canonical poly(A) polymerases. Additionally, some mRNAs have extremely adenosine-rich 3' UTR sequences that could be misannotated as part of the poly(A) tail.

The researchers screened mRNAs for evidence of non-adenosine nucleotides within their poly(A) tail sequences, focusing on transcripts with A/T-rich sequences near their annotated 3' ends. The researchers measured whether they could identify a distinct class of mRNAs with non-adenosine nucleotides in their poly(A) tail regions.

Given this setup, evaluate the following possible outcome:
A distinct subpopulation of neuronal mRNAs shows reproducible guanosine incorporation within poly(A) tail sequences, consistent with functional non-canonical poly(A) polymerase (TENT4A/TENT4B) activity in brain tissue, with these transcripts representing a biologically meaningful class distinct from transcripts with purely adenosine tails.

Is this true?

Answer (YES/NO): NO